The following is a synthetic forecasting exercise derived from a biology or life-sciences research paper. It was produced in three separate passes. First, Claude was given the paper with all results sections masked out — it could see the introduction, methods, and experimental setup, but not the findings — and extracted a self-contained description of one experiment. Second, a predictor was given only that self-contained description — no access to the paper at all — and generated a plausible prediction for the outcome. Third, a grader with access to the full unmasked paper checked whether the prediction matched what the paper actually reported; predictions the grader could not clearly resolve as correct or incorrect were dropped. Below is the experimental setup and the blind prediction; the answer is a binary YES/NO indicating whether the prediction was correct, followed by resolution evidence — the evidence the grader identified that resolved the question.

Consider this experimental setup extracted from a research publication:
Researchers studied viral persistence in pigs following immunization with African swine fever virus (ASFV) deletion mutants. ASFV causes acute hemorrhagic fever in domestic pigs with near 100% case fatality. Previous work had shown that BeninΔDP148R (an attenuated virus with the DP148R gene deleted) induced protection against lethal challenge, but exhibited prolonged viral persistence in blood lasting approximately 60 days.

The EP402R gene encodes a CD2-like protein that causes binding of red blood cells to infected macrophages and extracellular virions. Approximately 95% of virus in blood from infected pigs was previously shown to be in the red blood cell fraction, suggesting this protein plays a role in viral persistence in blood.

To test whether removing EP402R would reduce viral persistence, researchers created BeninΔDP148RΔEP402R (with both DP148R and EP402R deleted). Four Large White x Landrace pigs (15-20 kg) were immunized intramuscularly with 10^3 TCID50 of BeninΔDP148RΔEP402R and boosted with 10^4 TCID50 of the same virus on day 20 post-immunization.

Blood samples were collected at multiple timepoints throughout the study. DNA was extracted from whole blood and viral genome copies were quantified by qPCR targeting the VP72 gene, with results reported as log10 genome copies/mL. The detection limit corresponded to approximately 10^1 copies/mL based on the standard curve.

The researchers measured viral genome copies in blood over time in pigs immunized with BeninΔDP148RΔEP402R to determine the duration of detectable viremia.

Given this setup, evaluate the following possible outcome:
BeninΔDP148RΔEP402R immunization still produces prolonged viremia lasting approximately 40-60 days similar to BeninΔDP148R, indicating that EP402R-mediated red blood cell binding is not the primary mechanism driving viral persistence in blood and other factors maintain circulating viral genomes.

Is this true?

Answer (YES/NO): NO